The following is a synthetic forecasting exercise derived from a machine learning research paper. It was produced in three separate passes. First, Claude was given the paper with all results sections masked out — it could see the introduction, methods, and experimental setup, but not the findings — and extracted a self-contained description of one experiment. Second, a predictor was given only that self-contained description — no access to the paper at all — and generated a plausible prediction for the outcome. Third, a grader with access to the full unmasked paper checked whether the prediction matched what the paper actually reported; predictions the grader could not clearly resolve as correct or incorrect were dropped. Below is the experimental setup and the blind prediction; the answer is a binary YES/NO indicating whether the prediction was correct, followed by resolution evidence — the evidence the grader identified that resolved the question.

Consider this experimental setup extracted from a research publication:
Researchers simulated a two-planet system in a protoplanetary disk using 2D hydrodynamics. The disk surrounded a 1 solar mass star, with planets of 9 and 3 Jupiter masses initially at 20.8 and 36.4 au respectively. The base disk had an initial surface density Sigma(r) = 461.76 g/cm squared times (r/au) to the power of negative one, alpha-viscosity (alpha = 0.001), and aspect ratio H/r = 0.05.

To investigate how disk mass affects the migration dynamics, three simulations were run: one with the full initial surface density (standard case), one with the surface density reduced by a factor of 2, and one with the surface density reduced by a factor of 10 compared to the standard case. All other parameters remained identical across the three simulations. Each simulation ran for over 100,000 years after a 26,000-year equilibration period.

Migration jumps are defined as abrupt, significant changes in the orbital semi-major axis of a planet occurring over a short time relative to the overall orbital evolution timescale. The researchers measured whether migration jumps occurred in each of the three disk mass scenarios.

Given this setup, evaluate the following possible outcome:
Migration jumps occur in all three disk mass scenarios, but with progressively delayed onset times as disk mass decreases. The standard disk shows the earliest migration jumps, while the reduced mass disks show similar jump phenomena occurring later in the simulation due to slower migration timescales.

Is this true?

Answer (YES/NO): NO